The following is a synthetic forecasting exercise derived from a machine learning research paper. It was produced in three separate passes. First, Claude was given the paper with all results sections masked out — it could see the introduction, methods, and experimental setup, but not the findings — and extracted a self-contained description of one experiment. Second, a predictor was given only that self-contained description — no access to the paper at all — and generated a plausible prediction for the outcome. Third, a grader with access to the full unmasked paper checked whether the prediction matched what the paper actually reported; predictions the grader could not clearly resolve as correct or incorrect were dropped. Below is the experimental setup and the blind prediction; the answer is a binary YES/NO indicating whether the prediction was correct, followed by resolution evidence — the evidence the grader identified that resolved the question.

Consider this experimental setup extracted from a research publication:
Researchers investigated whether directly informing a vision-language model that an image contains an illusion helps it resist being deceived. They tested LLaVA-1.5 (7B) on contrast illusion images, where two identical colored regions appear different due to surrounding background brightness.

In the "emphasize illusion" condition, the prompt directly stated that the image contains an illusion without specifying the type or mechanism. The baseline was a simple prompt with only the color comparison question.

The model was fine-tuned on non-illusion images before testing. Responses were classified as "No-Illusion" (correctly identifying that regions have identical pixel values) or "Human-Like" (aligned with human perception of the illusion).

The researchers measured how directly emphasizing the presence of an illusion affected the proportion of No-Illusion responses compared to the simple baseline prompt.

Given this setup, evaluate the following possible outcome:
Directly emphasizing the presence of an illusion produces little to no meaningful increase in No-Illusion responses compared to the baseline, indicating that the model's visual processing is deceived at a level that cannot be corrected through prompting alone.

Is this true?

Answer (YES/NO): YES